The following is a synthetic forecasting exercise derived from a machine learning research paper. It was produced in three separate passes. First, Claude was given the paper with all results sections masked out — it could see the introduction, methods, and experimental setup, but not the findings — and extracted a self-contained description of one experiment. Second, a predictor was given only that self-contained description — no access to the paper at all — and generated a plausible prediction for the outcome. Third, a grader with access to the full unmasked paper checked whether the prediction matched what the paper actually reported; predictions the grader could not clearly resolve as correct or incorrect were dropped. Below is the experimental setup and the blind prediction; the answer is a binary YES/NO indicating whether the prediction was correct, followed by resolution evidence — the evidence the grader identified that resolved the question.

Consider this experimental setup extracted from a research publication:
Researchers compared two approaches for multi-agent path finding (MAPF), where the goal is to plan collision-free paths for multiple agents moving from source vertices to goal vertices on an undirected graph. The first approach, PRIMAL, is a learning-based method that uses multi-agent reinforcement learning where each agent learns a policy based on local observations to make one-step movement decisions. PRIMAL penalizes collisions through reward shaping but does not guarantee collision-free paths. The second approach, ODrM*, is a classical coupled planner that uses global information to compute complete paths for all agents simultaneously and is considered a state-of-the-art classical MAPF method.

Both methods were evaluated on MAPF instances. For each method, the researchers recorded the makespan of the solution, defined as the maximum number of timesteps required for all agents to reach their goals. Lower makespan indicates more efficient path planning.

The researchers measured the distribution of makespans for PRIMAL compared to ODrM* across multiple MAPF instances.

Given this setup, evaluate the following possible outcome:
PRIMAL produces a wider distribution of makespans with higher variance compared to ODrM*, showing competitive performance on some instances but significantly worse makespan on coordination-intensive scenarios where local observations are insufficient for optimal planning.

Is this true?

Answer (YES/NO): NO